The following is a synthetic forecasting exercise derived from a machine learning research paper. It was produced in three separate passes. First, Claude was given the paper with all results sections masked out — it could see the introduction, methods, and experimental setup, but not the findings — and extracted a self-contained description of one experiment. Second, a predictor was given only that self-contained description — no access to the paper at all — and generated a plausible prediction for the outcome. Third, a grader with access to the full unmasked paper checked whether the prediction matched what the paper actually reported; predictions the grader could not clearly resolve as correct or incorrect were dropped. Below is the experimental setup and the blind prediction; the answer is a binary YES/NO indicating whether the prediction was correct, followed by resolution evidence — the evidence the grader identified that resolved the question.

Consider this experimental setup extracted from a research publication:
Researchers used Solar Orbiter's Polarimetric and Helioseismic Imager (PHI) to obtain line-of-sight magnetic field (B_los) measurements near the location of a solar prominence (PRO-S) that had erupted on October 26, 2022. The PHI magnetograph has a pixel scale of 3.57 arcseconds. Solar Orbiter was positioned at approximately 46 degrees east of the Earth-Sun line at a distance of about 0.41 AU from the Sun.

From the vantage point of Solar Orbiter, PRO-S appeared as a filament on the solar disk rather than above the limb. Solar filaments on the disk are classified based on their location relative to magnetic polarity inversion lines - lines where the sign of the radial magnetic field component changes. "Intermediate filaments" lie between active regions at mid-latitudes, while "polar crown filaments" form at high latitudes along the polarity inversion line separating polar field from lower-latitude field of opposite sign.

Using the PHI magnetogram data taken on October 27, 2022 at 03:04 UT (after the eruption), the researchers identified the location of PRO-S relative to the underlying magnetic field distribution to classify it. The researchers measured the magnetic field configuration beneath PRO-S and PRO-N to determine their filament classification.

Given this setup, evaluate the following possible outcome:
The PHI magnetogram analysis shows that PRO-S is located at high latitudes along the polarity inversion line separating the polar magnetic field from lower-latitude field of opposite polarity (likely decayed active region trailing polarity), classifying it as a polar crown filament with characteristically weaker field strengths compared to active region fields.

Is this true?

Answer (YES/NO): NO